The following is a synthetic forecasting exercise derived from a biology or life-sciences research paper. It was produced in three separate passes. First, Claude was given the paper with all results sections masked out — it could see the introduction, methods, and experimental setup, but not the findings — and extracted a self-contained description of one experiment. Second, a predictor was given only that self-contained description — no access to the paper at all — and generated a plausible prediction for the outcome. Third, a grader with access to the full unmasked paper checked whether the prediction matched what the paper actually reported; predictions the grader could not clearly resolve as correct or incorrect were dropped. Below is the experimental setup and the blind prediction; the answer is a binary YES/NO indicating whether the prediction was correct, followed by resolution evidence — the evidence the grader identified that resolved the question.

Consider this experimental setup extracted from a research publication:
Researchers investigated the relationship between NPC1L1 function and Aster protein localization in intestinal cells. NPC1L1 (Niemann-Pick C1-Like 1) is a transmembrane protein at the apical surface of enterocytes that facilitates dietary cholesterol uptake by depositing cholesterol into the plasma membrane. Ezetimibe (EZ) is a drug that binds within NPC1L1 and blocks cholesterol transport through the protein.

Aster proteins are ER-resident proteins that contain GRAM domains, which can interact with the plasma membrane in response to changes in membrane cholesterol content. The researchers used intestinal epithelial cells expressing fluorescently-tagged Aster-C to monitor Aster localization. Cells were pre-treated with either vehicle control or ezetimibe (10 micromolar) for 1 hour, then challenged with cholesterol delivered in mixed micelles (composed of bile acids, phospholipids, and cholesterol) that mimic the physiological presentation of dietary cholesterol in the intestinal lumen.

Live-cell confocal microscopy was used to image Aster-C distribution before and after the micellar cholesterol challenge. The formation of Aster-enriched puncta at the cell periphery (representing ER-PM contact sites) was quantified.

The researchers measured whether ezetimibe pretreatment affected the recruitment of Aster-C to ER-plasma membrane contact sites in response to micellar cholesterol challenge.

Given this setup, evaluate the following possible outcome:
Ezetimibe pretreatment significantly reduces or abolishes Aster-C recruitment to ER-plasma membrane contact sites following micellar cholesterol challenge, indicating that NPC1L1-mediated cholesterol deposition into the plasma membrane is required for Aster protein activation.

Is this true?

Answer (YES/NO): YES